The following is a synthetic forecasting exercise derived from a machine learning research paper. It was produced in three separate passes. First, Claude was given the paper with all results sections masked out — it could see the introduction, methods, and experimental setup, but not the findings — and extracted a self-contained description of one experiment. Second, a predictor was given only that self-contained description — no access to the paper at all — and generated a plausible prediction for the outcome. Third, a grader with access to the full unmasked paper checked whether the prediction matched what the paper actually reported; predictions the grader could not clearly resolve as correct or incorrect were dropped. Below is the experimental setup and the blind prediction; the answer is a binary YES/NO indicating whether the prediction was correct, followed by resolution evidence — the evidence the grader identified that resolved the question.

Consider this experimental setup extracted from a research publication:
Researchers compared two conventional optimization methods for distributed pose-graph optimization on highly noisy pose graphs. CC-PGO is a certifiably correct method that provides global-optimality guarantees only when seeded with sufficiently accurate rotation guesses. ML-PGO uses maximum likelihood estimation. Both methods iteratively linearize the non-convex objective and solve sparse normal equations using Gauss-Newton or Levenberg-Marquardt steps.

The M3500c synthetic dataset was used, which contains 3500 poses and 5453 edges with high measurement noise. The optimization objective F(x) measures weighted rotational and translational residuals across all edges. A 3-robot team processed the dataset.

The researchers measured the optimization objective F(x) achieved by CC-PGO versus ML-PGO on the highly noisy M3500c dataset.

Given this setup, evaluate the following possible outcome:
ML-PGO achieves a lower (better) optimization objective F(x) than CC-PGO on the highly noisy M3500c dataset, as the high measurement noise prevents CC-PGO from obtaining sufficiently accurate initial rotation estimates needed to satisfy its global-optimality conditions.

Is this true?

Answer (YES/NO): YES